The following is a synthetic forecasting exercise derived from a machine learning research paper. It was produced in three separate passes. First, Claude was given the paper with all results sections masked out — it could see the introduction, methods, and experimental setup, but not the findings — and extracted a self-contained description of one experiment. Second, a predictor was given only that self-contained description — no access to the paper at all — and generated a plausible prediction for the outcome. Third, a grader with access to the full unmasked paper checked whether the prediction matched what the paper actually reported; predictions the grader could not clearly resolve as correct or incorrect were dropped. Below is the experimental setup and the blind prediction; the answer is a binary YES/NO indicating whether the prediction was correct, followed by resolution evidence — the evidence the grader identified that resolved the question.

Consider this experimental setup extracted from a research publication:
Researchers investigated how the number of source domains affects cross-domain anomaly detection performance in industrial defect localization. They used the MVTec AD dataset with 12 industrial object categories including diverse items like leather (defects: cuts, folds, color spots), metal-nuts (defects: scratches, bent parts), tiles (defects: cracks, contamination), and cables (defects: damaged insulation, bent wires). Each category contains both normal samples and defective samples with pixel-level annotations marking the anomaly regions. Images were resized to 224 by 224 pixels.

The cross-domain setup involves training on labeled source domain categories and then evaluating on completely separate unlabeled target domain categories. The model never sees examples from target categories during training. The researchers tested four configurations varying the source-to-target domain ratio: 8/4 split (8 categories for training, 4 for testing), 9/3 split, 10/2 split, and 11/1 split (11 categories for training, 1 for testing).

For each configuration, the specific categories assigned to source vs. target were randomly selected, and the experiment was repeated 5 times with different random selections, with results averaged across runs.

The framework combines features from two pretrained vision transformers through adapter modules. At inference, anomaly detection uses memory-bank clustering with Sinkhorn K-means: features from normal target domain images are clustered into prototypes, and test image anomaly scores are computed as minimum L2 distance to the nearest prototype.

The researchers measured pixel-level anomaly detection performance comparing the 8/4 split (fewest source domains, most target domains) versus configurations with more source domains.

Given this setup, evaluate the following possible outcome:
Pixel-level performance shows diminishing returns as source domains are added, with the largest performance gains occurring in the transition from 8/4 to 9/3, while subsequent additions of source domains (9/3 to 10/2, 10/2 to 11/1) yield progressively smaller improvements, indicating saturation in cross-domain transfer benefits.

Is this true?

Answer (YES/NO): NO